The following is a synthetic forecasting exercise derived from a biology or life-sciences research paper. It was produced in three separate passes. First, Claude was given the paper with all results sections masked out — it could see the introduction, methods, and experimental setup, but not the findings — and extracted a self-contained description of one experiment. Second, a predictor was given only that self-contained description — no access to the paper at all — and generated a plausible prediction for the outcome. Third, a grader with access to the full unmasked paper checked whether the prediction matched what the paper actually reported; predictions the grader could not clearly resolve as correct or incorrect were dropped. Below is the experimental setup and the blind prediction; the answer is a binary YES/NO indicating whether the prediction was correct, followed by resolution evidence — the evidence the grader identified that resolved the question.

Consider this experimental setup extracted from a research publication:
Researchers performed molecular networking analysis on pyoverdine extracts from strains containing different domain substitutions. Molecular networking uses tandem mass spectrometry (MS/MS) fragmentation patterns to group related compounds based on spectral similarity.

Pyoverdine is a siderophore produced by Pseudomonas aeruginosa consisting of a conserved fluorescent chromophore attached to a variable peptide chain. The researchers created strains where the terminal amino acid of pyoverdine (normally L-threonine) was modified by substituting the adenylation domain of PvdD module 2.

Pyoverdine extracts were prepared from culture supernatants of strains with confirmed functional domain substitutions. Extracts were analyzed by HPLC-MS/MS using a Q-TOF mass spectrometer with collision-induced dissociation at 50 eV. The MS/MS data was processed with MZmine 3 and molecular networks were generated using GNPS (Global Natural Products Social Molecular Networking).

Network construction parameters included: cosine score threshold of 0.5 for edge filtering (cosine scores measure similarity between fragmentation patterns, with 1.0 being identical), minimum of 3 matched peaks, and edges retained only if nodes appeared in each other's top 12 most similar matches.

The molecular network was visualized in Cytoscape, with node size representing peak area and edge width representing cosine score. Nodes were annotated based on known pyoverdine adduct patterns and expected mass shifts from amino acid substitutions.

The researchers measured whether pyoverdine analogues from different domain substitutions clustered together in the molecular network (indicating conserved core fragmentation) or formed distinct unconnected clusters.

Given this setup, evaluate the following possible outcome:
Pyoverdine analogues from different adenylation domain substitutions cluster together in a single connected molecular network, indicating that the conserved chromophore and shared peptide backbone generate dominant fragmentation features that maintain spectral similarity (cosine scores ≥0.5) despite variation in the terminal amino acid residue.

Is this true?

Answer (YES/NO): NO